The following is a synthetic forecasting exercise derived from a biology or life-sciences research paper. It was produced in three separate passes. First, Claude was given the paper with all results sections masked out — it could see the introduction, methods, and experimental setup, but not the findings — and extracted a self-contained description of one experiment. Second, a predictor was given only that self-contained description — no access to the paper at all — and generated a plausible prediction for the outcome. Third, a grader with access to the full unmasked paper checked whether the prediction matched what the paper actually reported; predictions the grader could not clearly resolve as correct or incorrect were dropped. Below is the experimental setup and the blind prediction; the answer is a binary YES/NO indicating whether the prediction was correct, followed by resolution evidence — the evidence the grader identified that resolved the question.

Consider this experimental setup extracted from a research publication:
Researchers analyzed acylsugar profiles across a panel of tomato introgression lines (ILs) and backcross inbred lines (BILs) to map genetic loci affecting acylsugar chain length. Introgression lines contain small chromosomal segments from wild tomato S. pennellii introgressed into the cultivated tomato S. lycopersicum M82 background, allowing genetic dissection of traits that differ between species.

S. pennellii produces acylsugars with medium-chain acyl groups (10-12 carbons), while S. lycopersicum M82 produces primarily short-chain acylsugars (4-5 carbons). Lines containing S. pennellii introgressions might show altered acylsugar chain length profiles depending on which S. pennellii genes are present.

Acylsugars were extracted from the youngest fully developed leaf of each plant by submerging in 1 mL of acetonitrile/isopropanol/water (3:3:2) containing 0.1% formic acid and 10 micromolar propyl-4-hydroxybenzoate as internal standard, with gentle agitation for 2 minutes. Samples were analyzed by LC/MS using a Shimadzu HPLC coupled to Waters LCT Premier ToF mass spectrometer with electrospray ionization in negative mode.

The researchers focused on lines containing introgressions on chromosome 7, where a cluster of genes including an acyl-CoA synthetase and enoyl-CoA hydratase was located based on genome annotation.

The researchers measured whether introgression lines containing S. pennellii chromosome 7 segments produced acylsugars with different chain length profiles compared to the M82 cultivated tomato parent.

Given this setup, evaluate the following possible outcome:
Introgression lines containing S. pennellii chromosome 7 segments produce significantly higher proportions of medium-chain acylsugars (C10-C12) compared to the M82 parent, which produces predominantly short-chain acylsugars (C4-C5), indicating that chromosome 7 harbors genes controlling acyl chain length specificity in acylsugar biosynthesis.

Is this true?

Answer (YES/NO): YES